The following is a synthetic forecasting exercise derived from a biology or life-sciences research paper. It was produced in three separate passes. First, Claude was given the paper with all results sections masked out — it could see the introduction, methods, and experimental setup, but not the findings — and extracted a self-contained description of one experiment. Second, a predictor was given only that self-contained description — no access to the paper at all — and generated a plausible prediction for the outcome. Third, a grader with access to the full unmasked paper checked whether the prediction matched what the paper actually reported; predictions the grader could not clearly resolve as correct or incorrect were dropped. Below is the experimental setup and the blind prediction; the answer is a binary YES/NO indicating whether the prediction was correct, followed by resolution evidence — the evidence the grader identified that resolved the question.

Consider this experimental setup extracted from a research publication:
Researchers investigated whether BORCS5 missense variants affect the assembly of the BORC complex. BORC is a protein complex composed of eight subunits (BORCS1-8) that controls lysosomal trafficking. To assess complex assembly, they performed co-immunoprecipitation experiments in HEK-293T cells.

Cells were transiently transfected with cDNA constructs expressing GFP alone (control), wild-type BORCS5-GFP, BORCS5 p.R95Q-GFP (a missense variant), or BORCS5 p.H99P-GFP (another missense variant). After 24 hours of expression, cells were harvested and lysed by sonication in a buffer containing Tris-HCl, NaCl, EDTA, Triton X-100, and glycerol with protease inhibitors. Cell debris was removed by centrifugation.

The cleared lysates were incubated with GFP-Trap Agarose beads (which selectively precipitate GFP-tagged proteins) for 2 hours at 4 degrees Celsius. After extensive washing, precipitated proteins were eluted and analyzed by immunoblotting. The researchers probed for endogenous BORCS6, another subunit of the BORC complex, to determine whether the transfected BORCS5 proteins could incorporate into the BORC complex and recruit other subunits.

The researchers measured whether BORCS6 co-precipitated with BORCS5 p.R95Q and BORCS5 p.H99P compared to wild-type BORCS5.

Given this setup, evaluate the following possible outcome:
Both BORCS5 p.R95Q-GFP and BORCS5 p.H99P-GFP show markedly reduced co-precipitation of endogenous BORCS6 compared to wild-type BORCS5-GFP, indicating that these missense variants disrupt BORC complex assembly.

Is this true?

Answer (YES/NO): NO